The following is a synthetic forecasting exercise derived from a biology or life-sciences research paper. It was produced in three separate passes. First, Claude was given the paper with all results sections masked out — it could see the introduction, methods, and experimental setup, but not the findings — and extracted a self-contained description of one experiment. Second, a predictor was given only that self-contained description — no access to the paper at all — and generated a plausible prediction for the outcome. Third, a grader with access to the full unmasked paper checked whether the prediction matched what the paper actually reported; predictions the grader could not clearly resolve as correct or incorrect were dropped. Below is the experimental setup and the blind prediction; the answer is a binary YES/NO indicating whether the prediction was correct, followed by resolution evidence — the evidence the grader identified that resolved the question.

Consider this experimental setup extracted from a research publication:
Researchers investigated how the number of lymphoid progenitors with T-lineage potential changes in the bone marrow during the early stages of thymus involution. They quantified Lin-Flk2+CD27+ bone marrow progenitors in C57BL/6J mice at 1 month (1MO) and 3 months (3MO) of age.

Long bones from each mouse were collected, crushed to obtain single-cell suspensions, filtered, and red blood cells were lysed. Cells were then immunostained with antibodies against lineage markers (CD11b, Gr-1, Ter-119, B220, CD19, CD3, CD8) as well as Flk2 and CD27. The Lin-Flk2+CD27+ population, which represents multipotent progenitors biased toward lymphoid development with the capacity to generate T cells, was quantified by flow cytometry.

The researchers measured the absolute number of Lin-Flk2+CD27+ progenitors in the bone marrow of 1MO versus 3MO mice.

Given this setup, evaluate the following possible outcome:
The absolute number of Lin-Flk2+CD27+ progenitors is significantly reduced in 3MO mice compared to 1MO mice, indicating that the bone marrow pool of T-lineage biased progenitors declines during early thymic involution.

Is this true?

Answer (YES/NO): YES